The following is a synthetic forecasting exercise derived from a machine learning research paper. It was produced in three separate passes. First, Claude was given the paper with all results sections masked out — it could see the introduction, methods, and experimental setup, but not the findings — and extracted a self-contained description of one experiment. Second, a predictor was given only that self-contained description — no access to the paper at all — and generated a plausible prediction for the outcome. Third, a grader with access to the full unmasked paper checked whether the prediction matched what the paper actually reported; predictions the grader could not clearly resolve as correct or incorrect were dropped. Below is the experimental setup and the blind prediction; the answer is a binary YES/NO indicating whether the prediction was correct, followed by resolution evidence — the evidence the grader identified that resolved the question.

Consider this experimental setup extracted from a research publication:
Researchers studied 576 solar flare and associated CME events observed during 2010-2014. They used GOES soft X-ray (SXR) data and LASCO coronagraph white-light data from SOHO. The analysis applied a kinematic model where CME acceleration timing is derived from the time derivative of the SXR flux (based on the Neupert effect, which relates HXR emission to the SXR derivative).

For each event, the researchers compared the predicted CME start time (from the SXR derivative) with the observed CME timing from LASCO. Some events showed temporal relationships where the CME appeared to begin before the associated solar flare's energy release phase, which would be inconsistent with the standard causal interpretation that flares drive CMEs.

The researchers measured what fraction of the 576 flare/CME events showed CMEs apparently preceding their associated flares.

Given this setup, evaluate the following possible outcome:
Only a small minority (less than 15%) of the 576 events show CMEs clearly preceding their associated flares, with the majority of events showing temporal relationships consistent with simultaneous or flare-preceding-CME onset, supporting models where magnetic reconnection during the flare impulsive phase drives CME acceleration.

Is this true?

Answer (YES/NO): NO